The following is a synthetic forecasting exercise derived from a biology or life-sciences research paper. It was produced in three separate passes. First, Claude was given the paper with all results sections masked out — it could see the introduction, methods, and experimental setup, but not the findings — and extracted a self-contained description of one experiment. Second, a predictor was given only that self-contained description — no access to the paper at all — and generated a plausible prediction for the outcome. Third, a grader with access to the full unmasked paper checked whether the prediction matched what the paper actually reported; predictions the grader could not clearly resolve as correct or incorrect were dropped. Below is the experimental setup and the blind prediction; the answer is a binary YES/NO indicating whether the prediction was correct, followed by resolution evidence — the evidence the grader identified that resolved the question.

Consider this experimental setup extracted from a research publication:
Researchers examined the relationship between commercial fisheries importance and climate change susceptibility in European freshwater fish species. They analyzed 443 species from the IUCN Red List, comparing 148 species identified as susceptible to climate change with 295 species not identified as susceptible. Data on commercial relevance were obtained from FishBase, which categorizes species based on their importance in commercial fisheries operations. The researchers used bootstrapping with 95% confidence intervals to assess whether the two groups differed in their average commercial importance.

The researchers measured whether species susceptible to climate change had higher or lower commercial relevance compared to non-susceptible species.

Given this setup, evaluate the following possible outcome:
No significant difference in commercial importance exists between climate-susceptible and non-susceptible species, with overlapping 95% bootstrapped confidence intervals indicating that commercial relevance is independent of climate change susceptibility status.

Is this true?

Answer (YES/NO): NO